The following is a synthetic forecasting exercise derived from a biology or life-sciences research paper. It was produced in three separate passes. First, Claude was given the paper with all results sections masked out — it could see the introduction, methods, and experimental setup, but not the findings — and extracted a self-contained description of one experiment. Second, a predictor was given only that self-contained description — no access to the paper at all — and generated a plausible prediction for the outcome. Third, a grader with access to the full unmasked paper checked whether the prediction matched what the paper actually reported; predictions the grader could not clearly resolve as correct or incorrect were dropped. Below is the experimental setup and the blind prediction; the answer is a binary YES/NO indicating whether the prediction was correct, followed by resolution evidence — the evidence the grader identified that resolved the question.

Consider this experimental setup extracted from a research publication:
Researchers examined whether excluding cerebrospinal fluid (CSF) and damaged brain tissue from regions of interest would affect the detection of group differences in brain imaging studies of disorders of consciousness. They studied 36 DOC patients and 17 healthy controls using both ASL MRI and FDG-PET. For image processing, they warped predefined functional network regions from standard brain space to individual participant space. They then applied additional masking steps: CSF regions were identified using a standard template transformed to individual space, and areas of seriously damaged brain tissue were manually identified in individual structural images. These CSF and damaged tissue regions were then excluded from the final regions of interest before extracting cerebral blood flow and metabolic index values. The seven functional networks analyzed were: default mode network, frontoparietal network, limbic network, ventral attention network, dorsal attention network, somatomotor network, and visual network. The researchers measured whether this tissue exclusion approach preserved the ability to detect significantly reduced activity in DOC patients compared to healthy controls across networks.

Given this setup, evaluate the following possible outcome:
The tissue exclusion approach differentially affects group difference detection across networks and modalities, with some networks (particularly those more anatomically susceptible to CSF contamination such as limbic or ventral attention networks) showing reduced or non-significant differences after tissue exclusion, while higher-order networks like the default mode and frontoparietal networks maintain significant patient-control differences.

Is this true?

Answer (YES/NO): NO